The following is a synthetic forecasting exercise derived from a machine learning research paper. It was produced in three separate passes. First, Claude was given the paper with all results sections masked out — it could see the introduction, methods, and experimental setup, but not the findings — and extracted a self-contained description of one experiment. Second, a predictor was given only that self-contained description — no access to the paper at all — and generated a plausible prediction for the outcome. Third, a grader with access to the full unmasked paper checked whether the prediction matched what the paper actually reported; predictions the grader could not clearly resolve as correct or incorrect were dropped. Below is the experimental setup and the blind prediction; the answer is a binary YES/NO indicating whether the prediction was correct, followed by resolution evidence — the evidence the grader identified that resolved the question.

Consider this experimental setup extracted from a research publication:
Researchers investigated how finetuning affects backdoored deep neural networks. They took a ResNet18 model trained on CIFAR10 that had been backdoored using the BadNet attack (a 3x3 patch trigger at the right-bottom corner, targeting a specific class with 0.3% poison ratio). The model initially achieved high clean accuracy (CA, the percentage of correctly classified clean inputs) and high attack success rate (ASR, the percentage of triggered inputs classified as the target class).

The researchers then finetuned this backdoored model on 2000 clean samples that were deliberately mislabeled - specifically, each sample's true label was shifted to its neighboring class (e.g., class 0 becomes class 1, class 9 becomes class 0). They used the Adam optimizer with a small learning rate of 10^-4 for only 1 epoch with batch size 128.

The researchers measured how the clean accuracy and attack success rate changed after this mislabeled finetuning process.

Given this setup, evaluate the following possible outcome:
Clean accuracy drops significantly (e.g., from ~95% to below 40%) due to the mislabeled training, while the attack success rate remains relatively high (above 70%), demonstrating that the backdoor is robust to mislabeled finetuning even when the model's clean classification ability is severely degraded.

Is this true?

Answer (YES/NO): NO